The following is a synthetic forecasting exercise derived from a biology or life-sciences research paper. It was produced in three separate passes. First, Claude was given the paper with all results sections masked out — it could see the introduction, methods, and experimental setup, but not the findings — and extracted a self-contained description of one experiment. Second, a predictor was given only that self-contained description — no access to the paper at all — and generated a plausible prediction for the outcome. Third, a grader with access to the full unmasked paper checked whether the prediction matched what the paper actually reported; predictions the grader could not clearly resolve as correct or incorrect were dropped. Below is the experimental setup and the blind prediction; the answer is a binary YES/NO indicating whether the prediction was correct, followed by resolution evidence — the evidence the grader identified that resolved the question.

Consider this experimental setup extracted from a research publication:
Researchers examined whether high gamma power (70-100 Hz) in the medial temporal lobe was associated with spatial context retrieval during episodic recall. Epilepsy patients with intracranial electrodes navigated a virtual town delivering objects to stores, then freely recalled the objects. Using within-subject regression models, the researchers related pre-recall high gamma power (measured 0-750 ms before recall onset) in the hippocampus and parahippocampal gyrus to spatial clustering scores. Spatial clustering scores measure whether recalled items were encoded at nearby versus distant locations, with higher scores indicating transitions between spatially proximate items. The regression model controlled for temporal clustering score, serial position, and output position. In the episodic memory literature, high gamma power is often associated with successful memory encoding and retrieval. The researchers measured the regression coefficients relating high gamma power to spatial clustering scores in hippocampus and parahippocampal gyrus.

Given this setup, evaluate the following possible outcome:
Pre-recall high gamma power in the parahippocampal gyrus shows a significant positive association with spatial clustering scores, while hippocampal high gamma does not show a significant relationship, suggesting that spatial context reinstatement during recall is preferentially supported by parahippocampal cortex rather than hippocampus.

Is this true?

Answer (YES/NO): NO